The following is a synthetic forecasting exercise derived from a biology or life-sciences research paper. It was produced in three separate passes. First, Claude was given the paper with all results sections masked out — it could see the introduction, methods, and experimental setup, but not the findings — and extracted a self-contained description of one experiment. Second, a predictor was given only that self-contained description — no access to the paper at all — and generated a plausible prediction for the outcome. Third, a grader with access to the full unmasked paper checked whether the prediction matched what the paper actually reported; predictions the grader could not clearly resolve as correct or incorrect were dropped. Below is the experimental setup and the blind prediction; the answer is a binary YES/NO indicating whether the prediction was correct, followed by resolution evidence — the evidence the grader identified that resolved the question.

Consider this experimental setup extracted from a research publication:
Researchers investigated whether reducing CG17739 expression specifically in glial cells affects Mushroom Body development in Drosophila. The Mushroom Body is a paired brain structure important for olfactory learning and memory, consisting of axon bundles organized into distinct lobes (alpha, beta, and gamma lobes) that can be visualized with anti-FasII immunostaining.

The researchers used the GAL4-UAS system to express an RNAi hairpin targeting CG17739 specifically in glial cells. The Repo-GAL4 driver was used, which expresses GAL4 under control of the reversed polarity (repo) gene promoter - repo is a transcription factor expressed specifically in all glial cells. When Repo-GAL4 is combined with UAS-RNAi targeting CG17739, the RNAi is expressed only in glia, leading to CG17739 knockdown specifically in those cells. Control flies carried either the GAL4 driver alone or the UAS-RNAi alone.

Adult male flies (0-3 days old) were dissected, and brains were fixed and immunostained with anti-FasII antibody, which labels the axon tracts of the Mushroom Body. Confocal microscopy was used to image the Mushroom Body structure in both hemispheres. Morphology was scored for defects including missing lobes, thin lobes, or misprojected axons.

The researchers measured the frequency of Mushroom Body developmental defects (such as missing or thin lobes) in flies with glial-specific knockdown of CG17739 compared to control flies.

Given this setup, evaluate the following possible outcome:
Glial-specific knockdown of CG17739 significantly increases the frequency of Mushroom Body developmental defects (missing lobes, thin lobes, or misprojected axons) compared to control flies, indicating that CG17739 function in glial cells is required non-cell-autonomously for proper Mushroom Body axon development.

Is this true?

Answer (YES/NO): YES